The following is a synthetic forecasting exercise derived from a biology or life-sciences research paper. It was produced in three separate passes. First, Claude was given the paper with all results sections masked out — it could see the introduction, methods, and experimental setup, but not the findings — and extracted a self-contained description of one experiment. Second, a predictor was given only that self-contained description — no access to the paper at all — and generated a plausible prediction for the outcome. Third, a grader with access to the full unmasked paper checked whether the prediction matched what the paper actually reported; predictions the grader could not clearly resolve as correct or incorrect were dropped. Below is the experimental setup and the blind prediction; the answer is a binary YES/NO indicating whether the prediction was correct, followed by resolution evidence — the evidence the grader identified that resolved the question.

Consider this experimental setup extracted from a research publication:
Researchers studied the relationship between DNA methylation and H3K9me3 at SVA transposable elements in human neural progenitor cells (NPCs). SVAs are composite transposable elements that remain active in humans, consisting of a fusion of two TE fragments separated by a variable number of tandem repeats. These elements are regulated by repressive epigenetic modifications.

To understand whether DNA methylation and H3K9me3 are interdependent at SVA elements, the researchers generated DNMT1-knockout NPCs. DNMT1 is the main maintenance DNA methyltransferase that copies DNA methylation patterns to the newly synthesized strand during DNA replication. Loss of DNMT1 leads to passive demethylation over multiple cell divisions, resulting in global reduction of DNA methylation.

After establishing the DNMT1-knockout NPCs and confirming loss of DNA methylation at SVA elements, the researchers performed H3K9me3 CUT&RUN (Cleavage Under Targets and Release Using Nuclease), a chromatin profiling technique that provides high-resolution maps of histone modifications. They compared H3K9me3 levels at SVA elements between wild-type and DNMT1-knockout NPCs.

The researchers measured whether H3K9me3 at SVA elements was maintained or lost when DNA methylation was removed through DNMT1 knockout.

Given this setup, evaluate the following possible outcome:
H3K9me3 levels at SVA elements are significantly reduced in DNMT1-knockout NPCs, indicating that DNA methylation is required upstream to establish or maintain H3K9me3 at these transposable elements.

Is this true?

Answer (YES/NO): NO